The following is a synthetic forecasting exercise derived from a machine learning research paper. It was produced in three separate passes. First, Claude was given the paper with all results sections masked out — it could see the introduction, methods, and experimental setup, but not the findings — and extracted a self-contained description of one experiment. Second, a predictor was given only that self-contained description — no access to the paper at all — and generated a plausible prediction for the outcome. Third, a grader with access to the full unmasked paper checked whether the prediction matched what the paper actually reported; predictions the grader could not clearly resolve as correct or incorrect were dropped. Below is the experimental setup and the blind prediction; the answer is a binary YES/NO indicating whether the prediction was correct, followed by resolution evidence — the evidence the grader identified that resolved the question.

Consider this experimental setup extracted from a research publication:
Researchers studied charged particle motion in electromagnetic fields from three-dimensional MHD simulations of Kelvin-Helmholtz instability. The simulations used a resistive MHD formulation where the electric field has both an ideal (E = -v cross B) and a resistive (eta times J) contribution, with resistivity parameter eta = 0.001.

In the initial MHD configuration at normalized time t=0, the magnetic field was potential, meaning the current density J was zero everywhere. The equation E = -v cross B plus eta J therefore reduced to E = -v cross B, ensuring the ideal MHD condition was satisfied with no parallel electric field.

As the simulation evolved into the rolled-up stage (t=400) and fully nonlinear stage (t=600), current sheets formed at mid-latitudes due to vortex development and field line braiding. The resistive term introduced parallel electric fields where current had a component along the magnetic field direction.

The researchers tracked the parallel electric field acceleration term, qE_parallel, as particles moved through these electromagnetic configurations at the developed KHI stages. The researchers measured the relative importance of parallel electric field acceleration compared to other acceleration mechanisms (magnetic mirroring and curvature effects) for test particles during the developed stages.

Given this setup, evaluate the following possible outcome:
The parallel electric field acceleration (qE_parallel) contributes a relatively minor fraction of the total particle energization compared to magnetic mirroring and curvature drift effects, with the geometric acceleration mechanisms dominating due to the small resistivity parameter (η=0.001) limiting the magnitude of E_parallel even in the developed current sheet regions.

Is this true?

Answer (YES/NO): YES